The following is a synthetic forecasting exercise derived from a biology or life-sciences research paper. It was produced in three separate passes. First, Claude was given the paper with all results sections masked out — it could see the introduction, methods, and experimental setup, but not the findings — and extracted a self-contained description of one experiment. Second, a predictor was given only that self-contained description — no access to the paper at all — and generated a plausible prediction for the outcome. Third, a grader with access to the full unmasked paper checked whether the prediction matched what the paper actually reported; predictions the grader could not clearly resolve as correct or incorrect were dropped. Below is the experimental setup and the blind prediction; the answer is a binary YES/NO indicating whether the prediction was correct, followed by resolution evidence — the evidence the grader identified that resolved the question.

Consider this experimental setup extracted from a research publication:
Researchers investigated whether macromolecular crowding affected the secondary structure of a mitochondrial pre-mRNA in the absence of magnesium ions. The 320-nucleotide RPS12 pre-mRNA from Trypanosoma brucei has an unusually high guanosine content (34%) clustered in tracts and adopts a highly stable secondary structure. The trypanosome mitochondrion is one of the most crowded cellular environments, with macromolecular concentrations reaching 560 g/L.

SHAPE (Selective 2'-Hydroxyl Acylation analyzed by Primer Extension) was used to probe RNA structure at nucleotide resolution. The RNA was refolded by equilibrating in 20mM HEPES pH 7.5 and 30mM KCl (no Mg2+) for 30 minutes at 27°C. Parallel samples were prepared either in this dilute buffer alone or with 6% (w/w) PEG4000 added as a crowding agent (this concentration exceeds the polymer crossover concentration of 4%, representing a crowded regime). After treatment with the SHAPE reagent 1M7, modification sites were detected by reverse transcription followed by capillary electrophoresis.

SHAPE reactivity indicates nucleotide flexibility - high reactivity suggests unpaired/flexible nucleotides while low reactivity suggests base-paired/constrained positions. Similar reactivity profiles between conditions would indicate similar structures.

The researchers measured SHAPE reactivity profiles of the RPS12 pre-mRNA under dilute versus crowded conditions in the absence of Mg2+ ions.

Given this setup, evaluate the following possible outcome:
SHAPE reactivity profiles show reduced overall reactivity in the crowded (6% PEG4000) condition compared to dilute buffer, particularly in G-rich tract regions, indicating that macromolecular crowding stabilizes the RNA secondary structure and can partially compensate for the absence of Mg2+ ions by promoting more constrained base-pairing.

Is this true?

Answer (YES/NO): NO